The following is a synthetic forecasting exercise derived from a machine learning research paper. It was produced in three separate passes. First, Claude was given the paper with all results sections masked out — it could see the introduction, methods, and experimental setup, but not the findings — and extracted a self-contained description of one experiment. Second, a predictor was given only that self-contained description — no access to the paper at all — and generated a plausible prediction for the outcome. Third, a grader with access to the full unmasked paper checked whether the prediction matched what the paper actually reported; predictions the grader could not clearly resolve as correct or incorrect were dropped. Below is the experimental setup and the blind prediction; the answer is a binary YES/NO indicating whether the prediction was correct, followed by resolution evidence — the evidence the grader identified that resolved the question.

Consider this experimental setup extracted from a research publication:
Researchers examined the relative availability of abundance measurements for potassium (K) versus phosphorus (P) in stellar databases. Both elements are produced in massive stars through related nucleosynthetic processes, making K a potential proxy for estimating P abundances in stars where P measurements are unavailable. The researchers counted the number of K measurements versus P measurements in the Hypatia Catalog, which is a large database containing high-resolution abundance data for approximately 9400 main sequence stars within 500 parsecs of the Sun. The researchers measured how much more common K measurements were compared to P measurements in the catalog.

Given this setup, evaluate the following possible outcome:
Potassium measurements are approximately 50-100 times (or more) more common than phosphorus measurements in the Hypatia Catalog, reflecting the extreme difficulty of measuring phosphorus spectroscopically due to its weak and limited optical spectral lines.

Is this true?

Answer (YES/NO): NO